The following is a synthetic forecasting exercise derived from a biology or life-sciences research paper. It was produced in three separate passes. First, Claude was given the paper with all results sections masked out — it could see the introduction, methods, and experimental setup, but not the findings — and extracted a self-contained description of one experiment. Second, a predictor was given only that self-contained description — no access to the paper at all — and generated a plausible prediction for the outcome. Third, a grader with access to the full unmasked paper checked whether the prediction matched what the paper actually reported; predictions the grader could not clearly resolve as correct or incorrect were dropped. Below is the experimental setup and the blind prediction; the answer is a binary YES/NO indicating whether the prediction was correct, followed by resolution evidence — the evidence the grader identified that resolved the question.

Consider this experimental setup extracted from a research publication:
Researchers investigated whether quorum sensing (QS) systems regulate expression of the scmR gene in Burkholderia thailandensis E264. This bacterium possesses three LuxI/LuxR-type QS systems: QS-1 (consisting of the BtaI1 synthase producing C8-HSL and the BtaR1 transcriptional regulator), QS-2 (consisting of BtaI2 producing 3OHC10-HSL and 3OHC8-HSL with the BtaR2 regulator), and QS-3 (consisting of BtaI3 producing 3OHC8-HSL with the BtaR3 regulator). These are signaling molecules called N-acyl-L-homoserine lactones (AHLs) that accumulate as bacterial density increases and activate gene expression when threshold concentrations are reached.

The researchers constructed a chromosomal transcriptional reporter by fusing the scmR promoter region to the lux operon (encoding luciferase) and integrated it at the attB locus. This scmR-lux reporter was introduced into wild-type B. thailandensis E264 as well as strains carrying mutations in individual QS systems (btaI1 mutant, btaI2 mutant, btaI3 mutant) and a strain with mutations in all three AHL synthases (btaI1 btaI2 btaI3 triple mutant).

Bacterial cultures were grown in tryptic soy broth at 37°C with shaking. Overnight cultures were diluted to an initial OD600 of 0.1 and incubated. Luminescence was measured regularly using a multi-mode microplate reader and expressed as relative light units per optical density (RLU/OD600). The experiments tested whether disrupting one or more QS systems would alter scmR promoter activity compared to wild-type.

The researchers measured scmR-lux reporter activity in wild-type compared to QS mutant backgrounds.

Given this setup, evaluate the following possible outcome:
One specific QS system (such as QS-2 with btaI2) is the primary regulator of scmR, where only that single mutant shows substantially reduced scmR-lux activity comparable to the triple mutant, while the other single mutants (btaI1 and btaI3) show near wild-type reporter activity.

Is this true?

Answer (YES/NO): NO